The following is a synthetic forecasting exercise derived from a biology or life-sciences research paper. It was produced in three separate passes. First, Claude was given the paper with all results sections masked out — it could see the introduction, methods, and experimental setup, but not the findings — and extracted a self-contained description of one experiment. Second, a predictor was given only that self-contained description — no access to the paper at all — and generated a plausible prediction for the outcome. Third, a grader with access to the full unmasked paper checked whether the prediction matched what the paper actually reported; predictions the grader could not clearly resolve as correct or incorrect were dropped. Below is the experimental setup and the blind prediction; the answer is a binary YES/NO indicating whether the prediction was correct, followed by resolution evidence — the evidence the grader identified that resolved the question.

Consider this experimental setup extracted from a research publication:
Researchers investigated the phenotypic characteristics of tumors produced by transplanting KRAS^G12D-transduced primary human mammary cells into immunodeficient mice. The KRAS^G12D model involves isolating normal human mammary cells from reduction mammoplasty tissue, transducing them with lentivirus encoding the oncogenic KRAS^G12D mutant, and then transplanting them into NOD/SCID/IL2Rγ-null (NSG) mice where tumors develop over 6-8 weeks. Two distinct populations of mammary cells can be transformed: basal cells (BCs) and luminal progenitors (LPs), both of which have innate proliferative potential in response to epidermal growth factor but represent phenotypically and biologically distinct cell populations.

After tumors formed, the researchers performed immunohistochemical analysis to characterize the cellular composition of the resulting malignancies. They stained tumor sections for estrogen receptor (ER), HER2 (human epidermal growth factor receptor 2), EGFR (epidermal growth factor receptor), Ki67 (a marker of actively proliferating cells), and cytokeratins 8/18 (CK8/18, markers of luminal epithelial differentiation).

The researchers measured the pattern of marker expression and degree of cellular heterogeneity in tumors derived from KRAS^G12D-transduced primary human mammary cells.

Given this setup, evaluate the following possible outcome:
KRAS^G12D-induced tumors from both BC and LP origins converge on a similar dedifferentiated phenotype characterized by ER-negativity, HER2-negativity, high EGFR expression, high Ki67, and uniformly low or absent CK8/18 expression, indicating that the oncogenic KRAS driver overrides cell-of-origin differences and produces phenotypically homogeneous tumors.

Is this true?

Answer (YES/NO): NO